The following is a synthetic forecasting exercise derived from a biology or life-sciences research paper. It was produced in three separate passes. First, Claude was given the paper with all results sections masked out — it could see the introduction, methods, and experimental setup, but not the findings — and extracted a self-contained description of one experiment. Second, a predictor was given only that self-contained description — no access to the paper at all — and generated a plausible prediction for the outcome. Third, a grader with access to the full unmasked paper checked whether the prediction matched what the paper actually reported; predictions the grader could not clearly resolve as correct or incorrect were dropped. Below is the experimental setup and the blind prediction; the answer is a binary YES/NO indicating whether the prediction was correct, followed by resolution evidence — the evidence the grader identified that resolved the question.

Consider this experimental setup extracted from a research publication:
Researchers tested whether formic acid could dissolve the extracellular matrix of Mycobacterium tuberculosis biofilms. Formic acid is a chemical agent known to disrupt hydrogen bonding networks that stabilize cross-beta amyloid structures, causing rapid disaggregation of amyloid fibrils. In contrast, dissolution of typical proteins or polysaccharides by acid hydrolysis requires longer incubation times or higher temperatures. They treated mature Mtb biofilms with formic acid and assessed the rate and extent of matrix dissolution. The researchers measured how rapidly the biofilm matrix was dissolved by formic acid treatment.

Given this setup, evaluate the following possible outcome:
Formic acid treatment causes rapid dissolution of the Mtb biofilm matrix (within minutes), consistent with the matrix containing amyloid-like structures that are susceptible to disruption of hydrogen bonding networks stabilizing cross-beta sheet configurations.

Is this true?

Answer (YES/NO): YES